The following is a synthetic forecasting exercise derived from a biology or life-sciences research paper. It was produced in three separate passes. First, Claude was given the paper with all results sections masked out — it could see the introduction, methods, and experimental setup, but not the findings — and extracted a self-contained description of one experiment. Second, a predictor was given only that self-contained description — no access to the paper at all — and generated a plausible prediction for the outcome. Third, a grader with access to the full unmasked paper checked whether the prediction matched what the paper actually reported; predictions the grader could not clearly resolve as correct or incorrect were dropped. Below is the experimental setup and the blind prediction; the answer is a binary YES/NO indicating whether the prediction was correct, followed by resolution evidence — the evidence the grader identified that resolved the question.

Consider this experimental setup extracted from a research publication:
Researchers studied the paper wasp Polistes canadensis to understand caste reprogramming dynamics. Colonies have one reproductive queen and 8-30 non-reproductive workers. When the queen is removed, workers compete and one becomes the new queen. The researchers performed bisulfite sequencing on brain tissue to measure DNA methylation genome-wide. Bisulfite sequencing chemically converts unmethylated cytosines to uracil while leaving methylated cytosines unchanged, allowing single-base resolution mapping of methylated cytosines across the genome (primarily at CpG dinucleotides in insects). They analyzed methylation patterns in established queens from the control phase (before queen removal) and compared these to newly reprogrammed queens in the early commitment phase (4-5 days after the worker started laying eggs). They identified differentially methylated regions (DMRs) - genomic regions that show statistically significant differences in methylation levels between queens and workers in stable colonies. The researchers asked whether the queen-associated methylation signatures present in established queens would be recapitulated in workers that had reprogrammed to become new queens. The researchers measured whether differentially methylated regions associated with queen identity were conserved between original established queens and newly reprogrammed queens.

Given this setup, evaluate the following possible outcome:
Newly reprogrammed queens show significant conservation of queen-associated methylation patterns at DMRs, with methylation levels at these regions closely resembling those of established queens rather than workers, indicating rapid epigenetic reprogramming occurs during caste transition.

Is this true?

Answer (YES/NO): NO